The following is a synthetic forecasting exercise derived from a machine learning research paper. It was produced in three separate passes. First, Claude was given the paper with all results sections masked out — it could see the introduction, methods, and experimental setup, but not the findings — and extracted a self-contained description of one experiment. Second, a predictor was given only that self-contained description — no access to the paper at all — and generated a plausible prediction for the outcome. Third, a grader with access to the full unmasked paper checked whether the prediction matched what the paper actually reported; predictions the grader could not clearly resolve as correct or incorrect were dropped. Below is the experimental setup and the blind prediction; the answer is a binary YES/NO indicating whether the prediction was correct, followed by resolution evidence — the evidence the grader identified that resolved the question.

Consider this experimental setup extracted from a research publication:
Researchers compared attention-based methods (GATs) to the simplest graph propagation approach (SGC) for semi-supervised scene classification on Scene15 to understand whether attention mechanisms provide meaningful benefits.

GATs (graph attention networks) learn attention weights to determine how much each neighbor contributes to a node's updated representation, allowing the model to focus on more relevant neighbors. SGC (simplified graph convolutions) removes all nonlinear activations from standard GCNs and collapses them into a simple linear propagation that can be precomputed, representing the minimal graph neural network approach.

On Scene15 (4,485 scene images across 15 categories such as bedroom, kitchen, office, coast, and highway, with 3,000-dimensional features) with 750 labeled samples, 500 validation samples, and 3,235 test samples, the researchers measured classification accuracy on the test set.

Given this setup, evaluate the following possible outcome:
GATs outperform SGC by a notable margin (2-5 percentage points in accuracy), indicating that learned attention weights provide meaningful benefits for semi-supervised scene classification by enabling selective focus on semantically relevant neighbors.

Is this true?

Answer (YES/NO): NO